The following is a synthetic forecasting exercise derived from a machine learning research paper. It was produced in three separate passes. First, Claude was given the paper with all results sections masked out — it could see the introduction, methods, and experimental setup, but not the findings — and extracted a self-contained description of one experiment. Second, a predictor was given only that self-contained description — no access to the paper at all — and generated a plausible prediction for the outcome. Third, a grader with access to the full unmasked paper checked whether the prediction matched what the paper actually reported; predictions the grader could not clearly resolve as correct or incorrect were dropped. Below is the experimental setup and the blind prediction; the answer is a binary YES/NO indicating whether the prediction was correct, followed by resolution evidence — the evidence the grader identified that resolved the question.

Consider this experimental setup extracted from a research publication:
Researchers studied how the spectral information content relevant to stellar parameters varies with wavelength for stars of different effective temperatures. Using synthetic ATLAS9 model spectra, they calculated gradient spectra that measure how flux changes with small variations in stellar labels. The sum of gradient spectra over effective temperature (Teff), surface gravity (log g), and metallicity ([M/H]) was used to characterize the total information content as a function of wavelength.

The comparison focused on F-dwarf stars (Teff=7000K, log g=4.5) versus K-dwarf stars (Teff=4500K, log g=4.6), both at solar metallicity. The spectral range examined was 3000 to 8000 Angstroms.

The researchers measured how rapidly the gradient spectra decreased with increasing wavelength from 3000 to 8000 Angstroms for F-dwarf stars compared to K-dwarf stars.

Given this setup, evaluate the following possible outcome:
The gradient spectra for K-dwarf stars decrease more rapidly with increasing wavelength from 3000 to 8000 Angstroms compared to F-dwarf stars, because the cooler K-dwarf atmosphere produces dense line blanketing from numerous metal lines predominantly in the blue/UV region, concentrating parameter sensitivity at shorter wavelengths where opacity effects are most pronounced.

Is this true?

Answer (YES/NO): NO